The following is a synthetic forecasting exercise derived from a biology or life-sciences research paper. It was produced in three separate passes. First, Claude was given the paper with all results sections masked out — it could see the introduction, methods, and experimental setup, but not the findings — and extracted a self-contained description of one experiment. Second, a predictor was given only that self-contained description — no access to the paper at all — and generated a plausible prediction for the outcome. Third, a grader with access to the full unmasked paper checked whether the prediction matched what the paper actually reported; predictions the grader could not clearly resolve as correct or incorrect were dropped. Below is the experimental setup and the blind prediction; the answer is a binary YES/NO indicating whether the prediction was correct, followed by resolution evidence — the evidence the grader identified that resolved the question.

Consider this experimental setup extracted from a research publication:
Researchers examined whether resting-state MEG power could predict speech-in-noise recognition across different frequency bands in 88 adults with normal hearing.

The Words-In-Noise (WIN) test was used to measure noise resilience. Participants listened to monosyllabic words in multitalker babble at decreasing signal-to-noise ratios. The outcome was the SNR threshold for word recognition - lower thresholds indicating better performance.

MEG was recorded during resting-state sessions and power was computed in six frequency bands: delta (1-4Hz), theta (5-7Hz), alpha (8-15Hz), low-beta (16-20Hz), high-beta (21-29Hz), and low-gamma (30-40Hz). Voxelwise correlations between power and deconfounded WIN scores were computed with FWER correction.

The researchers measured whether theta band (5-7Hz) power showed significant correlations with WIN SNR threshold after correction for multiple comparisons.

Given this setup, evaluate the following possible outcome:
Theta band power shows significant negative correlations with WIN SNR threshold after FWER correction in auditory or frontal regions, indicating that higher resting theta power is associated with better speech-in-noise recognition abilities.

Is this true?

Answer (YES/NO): NO